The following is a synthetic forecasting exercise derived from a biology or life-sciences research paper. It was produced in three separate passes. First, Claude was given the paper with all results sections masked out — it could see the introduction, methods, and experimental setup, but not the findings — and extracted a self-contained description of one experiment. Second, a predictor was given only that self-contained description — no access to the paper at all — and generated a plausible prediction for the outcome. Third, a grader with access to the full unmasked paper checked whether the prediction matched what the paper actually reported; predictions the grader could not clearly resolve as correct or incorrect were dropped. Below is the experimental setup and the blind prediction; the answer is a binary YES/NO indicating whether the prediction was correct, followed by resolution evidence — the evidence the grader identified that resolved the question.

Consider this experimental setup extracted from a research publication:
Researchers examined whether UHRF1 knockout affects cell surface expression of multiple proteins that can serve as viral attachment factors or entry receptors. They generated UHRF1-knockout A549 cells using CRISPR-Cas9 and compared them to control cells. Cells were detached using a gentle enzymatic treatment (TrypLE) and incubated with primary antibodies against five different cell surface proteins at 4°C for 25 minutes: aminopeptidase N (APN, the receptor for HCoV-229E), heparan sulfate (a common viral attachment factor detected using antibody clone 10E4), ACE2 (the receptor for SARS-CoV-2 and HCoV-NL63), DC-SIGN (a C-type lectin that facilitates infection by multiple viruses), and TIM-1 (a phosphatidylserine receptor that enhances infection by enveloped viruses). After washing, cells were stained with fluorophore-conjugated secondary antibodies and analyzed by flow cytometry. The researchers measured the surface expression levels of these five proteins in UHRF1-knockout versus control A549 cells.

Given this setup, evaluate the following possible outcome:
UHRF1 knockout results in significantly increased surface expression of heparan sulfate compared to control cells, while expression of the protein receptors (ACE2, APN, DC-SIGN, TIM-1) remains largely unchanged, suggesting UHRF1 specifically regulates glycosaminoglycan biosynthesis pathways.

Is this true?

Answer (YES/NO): NO